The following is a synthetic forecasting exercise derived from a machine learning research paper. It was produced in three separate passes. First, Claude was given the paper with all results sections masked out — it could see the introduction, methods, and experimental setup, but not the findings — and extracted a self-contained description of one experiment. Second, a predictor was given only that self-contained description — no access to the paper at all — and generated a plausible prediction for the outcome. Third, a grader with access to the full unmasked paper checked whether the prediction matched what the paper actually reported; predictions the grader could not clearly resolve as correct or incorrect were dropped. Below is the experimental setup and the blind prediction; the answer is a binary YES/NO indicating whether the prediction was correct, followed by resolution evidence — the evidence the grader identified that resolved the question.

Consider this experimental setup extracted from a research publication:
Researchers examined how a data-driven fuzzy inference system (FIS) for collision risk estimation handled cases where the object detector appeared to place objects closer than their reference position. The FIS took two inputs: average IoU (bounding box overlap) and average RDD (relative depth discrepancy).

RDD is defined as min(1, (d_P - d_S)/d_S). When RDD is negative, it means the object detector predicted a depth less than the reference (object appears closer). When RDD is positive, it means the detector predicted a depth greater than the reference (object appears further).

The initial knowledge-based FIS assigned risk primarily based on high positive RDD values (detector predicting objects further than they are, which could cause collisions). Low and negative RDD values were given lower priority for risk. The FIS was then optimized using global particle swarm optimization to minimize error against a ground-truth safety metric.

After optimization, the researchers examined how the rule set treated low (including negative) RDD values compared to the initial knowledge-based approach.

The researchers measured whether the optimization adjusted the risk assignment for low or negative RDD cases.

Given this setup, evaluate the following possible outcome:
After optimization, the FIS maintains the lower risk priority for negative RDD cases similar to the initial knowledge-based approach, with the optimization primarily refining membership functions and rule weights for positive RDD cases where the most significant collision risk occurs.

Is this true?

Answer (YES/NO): NO